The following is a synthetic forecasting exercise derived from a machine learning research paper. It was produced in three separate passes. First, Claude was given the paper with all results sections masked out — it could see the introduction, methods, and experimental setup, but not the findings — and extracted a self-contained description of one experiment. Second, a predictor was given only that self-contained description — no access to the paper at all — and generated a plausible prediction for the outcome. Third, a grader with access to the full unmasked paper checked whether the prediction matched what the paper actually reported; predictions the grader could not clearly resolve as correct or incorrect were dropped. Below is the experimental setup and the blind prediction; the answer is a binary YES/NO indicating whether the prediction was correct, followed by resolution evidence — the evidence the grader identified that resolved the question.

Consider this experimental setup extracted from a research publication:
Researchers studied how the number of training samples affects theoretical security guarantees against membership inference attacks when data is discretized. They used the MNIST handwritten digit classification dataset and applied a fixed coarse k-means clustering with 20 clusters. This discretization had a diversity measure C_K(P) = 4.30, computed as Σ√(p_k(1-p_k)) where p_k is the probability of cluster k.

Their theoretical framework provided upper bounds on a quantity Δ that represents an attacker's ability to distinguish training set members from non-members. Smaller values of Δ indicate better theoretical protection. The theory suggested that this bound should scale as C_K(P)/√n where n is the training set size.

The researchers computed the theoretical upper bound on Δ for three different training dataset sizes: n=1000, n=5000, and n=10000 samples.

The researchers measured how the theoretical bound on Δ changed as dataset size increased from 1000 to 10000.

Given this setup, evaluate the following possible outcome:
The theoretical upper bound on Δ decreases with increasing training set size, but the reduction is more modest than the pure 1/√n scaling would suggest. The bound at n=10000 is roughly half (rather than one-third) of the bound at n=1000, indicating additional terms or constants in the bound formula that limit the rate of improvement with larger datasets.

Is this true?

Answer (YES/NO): NO